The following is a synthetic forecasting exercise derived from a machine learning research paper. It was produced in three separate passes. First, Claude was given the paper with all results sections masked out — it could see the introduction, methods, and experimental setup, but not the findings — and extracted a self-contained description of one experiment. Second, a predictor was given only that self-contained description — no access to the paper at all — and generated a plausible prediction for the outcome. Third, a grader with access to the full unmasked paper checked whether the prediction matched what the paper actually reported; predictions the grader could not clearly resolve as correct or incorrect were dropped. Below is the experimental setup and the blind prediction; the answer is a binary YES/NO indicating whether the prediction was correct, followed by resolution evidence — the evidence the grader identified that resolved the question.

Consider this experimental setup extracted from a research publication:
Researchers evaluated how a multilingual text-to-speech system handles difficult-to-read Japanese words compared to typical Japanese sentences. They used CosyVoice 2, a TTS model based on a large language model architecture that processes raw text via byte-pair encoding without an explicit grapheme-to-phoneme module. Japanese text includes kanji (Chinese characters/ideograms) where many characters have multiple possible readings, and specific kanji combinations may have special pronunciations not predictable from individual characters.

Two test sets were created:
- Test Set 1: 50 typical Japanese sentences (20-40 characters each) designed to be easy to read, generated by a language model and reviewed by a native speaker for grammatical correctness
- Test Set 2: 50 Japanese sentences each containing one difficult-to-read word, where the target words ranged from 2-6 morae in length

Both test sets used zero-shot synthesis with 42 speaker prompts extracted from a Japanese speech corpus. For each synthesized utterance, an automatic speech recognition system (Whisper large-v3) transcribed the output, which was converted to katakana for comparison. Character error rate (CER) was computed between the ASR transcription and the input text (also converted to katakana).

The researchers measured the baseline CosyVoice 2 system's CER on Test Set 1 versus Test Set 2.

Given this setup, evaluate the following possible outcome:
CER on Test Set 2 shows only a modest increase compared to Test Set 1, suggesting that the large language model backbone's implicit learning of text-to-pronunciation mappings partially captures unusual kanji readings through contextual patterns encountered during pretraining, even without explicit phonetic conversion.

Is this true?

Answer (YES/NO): NO